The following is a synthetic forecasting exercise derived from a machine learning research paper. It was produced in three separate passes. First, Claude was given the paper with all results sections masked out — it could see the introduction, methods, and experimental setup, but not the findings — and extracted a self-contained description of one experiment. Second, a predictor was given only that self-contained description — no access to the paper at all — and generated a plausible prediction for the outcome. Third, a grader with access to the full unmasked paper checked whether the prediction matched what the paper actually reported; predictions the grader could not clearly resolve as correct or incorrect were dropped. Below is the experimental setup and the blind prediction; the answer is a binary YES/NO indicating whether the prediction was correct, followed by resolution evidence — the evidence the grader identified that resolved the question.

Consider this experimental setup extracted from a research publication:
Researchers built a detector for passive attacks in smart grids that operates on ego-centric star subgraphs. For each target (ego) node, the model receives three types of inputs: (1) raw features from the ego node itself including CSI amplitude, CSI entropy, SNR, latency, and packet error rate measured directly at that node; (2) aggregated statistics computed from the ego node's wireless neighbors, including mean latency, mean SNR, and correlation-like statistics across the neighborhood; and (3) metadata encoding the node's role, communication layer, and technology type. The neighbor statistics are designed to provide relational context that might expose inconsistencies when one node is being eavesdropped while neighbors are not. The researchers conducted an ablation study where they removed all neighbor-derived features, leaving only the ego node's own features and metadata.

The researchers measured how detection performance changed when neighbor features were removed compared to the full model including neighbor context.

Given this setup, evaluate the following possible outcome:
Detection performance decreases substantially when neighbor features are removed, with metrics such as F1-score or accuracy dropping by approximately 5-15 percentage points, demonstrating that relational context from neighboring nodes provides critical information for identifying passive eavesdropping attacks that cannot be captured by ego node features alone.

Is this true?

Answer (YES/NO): NO